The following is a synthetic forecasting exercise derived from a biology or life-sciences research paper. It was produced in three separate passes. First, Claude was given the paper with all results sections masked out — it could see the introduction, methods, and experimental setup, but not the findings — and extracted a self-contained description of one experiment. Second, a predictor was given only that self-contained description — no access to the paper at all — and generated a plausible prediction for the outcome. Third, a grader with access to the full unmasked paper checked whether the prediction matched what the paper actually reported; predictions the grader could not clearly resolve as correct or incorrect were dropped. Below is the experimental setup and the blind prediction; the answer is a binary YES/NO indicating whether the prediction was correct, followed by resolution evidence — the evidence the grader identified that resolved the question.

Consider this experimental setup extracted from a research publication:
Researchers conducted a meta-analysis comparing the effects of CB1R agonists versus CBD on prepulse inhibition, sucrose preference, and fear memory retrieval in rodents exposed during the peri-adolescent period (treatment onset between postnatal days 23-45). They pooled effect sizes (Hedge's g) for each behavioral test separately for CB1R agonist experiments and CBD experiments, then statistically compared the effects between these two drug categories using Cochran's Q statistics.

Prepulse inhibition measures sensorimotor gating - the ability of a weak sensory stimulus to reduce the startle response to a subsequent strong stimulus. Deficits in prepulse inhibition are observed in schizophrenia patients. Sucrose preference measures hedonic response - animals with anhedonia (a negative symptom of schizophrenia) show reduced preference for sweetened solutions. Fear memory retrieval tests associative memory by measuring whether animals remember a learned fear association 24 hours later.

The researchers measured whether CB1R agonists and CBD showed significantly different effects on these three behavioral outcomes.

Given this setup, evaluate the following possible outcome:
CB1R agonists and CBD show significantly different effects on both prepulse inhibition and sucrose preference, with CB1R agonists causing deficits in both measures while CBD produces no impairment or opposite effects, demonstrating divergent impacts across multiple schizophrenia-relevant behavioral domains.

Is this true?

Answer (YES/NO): YES